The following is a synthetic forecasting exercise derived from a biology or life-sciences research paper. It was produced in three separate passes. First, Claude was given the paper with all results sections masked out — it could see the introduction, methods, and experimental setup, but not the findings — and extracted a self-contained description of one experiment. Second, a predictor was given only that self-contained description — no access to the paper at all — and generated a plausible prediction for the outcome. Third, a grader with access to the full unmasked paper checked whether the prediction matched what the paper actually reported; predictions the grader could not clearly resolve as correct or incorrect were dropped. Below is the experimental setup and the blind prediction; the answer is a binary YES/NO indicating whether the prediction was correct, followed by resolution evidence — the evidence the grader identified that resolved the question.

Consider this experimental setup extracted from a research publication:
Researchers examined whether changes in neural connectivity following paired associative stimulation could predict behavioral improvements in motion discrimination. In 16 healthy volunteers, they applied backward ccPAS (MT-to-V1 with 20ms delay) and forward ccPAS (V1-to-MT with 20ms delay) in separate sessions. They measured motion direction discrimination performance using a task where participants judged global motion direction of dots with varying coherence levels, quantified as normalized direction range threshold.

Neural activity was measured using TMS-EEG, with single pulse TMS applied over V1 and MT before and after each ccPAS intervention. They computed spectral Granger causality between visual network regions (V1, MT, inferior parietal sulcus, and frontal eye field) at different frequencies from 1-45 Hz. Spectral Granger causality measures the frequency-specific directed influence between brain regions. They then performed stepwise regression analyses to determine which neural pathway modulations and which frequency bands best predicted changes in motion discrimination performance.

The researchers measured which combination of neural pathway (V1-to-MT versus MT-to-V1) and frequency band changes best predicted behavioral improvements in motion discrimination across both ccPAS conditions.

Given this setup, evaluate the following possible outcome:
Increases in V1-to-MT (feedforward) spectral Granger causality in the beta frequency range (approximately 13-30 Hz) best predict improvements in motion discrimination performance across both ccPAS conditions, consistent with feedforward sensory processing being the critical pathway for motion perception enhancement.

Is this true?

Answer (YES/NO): NO